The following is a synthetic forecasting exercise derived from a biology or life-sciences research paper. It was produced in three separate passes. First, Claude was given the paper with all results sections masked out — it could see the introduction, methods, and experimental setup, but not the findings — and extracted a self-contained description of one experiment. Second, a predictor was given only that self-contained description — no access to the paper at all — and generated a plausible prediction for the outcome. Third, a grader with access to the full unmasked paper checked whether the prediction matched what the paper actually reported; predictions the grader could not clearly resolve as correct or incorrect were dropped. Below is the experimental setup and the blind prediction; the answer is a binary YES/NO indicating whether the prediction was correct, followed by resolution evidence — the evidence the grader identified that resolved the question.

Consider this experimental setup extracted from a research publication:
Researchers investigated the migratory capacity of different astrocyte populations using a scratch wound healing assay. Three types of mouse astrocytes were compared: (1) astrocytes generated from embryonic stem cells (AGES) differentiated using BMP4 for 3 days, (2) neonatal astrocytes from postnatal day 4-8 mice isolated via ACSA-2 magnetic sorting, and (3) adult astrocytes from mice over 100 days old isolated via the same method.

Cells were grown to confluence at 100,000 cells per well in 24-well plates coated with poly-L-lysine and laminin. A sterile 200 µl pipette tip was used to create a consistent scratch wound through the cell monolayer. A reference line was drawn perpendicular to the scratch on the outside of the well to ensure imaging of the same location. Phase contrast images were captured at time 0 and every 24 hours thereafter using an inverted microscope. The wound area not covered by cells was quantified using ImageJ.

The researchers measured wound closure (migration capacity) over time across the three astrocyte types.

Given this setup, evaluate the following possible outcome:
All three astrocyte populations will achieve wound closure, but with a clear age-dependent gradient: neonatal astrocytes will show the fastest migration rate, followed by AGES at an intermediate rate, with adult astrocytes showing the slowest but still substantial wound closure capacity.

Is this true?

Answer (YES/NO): NO